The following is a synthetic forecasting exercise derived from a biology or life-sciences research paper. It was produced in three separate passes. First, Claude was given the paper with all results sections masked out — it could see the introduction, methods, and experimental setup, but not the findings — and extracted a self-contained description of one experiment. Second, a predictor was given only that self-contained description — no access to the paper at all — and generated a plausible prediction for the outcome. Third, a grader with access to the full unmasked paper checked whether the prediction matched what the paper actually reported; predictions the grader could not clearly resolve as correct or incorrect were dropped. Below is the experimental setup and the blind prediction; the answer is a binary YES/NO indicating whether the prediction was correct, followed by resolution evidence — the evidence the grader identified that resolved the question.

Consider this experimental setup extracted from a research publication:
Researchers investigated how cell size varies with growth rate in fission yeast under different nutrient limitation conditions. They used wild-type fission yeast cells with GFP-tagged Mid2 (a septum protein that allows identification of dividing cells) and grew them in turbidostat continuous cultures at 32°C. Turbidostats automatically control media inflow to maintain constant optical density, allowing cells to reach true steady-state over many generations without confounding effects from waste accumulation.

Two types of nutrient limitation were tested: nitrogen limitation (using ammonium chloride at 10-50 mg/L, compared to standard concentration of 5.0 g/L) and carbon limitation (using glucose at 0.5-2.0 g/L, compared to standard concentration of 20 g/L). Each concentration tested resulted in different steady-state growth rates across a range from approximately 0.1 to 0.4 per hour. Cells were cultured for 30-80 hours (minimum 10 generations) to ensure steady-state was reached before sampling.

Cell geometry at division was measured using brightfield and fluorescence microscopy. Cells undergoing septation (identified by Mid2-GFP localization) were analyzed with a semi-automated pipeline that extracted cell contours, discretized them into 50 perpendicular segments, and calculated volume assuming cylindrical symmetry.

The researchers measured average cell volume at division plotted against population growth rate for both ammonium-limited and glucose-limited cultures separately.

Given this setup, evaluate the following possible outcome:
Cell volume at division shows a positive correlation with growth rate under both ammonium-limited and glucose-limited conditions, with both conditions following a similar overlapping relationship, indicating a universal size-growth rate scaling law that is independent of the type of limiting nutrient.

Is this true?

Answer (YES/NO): YES